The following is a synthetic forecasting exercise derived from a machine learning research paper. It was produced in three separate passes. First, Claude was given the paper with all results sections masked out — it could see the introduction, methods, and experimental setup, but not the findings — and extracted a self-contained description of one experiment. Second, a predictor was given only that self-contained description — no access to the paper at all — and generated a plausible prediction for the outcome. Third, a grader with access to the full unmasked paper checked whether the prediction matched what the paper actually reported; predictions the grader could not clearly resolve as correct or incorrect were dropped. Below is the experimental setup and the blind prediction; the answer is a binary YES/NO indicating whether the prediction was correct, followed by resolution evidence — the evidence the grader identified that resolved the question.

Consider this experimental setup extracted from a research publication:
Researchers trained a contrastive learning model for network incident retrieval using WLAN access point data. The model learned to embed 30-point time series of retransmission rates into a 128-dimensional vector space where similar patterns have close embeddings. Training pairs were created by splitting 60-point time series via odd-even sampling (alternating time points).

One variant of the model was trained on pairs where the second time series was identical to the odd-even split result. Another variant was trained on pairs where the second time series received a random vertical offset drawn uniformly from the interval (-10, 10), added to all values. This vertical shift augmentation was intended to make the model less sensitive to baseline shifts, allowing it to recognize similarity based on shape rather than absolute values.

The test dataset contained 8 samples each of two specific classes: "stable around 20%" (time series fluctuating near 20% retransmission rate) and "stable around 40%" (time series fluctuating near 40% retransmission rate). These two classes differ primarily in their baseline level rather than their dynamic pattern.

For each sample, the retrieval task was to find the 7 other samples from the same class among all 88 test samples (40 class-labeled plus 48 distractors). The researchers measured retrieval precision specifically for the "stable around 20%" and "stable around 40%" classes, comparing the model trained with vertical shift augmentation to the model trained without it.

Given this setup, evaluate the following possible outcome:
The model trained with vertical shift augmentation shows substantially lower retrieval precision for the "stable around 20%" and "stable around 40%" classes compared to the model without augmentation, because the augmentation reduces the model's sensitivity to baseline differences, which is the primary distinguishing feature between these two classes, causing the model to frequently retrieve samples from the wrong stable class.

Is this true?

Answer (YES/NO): NO